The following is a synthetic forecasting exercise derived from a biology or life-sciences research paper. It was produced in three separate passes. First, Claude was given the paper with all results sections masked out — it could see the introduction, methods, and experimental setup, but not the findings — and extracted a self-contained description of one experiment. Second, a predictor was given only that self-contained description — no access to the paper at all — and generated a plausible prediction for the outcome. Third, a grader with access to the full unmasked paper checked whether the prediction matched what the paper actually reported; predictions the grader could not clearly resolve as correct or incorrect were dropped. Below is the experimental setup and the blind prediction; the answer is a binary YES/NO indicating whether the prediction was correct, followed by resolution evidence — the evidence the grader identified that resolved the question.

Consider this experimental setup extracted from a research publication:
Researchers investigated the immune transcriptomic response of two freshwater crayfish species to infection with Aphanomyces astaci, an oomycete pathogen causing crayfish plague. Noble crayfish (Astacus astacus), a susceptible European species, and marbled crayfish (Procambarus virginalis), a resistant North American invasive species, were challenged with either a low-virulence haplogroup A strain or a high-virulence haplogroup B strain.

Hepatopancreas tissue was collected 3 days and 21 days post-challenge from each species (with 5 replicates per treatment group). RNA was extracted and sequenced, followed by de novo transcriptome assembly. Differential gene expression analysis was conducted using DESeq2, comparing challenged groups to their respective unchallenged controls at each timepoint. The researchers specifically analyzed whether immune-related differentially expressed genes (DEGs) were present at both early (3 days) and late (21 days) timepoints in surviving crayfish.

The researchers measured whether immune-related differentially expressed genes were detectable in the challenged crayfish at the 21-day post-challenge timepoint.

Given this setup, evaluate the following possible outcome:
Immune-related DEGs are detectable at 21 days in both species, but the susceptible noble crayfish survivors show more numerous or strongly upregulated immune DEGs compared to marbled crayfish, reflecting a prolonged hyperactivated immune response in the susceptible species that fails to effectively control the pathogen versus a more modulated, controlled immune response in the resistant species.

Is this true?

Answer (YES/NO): NO